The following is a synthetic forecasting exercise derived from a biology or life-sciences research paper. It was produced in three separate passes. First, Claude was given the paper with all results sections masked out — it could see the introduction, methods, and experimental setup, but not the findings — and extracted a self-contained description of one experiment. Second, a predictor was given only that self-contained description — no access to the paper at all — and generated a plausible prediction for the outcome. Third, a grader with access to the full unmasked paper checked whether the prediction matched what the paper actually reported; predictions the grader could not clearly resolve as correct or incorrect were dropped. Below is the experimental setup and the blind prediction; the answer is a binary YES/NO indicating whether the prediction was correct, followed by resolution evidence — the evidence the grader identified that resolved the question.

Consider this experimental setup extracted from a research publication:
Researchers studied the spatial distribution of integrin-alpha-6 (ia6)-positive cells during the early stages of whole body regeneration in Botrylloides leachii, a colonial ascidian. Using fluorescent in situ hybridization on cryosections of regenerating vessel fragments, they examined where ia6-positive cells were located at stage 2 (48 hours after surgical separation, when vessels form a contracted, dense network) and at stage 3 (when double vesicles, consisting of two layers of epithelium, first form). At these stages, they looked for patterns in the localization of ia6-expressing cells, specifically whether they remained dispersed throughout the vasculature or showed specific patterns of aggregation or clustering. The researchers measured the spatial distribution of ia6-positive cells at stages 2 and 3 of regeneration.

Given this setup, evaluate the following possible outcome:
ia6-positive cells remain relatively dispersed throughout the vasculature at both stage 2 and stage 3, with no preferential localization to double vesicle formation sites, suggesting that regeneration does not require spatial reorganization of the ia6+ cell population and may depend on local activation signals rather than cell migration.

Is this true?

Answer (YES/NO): NO